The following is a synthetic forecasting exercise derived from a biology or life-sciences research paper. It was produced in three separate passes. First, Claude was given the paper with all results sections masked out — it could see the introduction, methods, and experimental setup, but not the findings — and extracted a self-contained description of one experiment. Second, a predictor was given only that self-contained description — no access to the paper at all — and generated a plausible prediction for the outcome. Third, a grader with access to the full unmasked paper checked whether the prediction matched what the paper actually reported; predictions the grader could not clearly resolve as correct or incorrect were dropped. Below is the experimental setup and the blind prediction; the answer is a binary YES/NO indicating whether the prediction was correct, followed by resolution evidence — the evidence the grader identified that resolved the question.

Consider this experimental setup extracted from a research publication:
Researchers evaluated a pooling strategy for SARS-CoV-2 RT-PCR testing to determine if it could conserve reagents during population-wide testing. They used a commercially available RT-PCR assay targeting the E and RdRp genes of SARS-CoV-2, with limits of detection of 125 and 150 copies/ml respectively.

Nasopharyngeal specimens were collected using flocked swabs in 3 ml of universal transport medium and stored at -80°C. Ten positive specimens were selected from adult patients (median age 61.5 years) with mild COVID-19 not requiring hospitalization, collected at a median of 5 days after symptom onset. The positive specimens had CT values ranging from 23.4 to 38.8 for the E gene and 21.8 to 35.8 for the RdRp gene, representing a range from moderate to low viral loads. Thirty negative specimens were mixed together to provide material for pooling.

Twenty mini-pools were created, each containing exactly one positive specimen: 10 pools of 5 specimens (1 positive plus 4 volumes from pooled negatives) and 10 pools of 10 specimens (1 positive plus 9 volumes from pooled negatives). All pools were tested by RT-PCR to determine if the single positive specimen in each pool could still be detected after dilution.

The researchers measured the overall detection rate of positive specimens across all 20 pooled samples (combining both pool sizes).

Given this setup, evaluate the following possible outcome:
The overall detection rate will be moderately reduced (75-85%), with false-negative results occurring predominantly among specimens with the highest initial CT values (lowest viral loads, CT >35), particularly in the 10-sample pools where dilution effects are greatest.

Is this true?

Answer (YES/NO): NO